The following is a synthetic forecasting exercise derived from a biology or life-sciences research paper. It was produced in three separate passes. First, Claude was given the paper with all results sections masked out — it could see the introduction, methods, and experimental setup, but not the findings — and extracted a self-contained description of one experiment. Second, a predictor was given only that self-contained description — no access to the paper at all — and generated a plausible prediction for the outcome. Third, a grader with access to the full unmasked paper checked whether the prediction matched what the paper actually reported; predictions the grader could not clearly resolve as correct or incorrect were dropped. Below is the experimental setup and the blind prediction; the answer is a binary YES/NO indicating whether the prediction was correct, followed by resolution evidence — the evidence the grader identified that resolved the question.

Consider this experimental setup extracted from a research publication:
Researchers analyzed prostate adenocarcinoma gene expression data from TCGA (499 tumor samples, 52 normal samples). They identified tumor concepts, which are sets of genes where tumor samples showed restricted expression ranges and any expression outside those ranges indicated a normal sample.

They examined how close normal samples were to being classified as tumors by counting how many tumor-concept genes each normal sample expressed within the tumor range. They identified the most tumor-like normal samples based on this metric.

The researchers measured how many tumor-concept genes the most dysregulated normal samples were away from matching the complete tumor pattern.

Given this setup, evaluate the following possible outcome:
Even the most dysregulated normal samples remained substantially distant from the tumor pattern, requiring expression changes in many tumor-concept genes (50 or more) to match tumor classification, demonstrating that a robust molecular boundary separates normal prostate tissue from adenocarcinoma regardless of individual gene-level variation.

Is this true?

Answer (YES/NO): NO